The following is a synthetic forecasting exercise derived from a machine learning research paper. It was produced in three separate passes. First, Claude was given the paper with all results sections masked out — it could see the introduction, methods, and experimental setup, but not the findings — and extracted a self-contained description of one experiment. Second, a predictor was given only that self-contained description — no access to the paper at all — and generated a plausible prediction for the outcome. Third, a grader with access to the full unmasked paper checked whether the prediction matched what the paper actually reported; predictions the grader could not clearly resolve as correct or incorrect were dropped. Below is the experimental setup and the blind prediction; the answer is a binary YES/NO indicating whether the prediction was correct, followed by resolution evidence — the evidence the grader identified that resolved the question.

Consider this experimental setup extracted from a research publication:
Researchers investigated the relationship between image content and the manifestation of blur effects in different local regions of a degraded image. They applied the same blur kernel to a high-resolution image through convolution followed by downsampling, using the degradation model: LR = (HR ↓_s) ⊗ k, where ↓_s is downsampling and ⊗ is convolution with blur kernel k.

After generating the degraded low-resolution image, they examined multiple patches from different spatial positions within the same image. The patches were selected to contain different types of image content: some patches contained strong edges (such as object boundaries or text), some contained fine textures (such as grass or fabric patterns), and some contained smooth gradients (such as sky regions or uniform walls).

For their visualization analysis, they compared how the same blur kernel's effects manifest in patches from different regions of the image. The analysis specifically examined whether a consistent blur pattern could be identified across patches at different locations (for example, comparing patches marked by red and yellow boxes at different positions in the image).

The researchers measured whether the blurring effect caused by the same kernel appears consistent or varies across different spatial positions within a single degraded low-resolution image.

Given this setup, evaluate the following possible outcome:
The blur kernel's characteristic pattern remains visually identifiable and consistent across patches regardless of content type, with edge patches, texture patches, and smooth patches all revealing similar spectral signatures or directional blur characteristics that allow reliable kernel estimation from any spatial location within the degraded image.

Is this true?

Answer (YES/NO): NO